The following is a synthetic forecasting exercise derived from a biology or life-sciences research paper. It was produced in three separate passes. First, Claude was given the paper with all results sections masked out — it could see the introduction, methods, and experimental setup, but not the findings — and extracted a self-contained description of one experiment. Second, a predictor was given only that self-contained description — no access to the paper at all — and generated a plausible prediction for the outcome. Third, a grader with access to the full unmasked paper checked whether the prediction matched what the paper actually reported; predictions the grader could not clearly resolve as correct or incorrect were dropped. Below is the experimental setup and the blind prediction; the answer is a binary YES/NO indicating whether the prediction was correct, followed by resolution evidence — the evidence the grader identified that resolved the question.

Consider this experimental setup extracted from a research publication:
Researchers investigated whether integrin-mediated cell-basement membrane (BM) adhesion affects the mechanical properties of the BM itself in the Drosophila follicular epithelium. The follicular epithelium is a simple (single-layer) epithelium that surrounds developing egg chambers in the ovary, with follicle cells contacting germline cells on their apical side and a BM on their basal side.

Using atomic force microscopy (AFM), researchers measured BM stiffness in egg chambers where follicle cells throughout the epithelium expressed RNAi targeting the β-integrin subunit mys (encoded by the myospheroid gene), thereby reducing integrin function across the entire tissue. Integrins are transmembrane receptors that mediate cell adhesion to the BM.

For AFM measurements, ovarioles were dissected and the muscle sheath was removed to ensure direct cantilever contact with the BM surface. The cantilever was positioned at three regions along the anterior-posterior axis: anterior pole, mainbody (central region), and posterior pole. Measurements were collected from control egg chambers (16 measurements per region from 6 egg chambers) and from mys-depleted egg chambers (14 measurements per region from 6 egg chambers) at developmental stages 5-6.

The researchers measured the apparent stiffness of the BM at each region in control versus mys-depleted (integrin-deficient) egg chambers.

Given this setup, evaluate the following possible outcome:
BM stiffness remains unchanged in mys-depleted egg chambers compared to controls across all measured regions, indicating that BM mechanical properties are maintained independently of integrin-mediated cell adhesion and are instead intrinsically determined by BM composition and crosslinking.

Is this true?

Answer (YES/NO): NO